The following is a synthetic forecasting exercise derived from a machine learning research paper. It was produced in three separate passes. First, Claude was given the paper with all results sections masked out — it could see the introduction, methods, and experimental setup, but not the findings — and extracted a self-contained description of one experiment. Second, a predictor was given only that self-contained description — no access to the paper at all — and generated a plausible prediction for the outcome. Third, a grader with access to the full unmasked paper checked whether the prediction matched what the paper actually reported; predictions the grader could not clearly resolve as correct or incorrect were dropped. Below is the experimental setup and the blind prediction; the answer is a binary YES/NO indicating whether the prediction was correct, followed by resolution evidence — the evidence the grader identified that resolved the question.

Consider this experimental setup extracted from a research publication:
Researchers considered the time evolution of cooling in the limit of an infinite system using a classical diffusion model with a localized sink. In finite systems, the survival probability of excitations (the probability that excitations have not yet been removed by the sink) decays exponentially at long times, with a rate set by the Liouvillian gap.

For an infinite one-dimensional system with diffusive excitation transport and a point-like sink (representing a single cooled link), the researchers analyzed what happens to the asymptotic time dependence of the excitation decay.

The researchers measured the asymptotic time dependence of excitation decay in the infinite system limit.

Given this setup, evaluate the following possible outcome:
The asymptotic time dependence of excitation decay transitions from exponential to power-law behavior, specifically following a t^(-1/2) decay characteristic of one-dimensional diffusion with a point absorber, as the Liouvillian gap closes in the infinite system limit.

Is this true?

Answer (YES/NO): YES